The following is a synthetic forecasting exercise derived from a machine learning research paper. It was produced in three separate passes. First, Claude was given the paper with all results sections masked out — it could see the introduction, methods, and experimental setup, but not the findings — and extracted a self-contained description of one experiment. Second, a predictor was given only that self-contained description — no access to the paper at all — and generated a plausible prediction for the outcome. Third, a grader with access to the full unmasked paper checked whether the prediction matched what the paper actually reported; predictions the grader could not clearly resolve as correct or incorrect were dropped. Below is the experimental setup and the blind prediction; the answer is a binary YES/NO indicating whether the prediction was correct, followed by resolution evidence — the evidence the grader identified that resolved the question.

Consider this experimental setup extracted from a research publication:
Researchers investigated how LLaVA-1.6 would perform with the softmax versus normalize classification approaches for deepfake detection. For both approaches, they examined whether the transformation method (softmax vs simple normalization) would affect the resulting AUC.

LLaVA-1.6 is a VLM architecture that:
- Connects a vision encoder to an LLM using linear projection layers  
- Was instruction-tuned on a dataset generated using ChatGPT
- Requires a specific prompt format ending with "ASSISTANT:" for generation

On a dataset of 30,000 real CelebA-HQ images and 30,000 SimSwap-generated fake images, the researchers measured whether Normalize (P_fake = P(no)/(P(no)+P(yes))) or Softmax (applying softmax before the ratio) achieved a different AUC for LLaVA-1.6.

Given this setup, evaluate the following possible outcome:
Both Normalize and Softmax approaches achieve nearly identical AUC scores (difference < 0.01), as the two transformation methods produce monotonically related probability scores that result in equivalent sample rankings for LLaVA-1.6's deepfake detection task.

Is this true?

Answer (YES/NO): YES